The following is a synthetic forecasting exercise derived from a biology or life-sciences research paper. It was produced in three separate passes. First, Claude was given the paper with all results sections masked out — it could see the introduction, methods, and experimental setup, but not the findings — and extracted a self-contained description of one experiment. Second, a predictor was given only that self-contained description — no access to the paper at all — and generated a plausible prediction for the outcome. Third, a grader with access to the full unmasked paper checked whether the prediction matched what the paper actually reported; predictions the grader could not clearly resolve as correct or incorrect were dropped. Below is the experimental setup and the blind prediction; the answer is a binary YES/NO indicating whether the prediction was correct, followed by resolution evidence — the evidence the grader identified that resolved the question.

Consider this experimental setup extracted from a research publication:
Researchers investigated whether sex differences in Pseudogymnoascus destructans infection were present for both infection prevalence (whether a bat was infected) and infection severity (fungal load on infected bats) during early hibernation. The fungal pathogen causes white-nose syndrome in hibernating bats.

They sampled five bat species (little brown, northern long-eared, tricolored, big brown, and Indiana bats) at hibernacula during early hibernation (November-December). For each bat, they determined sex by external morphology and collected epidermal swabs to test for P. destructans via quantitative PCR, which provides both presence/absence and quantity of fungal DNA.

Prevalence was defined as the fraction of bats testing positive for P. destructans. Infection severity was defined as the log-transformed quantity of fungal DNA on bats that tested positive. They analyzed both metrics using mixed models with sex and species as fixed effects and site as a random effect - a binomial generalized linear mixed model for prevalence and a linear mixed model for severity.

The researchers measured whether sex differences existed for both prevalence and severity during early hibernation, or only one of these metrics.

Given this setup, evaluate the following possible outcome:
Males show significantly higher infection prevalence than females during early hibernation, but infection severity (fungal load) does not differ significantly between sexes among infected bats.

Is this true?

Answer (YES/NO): NO